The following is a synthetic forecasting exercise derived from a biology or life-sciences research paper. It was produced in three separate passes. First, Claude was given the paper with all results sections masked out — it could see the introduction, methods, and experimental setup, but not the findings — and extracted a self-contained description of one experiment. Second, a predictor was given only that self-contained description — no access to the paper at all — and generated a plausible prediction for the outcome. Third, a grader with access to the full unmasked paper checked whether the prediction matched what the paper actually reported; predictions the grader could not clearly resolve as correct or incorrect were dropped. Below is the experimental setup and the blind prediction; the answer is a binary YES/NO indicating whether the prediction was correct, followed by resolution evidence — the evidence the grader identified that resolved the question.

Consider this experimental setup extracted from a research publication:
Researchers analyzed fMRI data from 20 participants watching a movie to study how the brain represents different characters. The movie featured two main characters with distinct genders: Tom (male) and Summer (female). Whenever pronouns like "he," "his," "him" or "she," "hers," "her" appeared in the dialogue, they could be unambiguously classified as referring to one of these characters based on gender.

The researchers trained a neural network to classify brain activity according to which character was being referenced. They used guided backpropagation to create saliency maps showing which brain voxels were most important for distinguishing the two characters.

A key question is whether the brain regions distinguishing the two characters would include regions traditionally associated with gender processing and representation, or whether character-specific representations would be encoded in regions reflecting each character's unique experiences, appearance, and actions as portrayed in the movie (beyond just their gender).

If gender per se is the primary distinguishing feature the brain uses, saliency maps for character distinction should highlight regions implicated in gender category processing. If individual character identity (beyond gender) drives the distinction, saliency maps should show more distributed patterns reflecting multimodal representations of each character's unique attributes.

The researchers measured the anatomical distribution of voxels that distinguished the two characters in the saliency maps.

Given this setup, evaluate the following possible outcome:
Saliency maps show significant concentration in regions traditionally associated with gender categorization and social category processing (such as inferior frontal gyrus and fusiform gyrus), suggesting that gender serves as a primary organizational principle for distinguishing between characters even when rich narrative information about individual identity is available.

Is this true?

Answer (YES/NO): NO